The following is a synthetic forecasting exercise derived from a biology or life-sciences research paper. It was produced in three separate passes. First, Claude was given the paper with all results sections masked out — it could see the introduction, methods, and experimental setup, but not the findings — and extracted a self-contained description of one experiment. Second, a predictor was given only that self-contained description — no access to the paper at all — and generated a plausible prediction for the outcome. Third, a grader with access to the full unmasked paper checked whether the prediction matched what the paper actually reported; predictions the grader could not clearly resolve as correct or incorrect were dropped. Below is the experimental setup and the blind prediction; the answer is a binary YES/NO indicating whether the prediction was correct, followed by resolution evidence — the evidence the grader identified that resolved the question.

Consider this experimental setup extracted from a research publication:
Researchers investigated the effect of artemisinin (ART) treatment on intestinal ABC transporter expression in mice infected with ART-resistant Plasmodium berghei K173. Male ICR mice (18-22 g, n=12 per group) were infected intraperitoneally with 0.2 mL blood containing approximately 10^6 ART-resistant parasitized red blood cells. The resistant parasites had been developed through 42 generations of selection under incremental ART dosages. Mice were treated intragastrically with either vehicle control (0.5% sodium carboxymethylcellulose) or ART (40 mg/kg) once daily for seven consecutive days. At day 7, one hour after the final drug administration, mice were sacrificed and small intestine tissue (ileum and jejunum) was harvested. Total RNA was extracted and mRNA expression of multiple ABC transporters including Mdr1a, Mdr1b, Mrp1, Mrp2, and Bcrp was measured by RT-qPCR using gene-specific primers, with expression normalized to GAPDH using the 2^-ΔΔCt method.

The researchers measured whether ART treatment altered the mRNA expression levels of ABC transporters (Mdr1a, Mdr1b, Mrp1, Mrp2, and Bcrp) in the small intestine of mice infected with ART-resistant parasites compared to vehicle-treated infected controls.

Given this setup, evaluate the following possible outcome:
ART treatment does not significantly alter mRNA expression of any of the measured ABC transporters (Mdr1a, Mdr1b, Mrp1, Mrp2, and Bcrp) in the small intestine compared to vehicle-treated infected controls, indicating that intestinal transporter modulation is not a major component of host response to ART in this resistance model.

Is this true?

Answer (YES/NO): NO